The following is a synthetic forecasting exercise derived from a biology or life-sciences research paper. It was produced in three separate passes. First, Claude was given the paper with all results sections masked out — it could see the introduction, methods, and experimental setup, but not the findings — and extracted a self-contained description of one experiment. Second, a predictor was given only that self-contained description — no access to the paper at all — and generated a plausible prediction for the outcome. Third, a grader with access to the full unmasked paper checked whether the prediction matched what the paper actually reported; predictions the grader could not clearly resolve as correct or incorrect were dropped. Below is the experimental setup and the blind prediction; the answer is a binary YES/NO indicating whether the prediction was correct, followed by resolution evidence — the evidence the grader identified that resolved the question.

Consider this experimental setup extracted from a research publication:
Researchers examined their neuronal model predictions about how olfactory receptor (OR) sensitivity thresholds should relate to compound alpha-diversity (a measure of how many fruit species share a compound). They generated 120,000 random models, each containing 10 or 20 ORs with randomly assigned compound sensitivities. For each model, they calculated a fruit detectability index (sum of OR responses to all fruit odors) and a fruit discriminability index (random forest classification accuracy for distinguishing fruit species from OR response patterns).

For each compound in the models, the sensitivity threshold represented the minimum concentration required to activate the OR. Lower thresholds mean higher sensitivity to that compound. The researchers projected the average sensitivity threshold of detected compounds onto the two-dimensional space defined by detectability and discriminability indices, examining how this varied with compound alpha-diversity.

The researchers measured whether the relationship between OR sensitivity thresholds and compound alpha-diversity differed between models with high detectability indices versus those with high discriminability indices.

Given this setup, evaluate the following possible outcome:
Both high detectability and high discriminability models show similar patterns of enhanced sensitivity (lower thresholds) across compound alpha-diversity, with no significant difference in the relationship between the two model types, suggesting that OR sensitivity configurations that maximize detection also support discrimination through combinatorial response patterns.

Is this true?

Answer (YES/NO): NO